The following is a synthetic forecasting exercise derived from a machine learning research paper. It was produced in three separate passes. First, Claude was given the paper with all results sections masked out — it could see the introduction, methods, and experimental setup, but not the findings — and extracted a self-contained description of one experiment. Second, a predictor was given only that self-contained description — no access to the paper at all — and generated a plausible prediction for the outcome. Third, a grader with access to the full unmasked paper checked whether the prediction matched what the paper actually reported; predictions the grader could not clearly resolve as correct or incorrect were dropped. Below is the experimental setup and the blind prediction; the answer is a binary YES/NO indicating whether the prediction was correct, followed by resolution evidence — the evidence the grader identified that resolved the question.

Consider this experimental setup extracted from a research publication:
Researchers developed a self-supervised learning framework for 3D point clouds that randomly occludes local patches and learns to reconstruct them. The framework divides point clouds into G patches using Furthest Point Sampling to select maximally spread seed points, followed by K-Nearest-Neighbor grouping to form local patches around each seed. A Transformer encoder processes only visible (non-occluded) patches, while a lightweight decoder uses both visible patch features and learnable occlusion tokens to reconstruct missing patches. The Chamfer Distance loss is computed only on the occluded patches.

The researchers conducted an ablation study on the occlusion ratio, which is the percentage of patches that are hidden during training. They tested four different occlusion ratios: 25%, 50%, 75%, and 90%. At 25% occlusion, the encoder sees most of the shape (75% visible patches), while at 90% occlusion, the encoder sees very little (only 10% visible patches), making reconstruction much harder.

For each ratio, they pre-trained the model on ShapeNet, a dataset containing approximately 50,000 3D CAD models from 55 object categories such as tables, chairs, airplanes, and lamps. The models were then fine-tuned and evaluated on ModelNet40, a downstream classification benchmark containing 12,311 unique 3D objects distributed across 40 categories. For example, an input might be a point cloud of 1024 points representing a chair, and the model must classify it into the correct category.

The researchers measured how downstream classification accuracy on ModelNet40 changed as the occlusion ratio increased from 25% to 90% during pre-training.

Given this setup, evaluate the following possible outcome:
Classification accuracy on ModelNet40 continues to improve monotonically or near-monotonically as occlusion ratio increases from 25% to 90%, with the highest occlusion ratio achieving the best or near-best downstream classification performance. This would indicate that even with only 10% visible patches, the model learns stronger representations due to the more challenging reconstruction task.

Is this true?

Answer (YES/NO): NO